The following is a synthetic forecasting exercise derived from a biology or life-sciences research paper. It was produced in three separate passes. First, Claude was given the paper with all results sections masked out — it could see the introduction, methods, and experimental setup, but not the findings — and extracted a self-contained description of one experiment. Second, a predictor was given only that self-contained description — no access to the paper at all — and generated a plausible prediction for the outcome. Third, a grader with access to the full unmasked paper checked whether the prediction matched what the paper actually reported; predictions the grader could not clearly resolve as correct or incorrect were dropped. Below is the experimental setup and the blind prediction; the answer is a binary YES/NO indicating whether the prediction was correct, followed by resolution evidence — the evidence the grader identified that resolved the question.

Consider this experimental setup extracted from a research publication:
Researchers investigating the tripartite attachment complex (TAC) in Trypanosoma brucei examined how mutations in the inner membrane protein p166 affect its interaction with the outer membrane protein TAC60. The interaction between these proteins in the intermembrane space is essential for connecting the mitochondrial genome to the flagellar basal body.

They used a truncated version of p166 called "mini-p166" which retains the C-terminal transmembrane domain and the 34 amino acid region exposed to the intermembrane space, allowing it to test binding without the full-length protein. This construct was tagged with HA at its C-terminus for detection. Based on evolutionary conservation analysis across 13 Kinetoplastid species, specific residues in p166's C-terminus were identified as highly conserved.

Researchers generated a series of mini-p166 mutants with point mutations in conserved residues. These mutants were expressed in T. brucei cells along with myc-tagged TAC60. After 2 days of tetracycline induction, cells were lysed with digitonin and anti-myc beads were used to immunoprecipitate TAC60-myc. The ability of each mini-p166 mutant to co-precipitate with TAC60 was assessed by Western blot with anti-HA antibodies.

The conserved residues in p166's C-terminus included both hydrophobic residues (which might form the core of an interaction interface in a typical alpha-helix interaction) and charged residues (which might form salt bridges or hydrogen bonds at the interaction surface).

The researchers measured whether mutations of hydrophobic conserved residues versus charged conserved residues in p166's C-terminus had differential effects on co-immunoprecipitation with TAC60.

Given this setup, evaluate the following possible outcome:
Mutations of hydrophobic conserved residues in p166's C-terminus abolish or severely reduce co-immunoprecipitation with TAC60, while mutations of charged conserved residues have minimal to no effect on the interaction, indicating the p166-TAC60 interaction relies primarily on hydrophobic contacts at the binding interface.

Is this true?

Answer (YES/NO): YES